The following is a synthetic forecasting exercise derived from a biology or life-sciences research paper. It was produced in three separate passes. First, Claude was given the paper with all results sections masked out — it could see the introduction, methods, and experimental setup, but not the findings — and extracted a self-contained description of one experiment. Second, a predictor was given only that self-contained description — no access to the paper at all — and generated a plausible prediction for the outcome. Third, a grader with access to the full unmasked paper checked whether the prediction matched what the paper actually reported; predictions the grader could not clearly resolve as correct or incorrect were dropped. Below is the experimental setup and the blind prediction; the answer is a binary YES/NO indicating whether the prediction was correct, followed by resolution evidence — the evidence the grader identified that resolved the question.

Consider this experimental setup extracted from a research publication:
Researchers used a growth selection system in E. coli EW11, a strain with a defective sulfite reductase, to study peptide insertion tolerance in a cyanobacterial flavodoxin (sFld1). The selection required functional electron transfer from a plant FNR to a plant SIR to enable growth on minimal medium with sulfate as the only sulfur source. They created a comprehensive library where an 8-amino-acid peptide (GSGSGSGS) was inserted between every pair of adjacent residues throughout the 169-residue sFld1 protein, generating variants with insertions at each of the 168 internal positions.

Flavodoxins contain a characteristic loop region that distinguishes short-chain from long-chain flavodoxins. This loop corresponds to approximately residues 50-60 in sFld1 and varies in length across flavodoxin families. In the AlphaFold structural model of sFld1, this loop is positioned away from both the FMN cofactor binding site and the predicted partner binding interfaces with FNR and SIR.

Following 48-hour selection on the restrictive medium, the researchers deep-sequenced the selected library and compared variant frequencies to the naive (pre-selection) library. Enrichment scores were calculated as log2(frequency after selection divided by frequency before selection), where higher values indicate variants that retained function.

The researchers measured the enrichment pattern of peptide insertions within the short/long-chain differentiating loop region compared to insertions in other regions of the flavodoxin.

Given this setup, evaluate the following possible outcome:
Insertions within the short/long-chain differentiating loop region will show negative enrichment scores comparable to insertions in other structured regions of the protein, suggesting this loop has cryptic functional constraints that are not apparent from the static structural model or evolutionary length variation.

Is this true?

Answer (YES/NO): NO